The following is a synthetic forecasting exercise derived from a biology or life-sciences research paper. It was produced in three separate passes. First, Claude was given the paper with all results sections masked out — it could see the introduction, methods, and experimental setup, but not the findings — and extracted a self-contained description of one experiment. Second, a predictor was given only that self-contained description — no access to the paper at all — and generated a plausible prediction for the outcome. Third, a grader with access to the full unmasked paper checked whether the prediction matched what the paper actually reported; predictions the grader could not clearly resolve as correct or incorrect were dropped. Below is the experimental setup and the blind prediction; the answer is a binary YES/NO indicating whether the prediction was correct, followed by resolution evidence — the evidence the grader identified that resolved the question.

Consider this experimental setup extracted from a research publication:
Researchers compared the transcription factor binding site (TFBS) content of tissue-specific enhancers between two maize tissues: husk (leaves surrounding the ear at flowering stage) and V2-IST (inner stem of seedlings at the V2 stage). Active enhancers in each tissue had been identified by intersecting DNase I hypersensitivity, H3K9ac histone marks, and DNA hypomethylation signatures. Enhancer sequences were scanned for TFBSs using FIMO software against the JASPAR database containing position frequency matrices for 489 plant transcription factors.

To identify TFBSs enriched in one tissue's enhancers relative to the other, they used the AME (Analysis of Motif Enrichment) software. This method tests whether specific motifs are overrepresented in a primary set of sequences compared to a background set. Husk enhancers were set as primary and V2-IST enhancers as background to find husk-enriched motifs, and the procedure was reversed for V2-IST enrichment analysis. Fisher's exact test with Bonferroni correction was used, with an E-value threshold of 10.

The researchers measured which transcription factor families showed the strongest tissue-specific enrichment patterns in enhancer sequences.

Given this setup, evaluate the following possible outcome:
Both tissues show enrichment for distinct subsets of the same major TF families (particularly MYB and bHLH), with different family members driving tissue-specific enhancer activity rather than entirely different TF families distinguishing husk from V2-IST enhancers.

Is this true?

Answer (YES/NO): NO